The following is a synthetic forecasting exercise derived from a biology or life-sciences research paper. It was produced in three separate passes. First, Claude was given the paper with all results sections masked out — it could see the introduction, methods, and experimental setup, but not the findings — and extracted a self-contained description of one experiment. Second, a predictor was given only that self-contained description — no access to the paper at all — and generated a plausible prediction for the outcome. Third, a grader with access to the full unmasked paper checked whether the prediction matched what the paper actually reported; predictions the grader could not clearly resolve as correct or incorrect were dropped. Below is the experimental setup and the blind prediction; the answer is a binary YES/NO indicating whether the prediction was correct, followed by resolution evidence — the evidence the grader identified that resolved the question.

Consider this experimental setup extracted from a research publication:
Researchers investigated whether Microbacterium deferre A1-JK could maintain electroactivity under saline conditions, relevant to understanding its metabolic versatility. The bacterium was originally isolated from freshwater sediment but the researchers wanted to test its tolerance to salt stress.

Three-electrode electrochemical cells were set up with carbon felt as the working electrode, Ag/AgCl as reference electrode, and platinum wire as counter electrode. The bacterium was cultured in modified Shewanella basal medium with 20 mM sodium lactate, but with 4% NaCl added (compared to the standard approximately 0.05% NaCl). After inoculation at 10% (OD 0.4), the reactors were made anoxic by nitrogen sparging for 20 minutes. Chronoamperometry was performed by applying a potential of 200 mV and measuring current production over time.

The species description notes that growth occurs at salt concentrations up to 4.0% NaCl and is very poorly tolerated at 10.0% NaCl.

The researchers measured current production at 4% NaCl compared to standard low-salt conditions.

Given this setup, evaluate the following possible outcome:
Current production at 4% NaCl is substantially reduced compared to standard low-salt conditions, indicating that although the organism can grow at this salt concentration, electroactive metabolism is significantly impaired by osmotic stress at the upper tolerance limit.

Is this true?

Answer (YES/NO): YES